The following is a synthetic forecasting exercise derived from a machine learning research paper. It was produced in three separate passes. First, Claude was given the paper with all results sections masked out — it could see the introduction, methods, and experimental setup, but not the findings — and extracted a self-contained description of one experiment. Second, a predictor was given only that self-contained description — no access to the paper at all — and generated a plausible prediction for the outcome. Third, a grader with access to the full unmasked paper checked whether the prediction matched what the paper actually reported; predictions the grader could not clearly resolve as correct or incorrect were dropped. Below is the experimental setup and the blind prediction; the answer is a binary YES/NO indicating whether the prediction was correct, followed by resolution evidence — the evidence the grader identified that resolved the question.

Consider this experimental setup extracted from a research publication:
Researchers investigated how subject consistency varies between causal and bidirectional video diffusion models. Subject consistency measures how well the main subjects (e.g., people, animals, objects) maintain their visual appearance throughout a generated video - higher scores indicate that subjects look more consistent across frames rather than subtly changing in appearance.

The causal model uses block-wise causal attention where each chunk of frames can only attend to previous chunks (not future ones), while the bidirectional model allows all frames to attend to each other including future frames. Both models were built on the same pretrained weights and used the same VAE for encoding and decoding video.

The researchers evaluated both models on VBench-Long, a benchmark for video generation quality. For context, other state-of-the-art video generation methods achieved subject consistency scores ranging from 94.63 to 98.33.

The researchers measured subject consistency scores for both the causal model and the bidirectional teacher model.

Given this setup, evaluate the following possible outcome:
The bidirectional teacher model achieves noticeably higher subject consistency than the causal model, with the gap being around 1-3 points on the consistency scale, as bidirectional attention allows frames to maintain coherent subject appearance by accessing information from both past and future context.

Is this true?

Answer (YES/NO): NO